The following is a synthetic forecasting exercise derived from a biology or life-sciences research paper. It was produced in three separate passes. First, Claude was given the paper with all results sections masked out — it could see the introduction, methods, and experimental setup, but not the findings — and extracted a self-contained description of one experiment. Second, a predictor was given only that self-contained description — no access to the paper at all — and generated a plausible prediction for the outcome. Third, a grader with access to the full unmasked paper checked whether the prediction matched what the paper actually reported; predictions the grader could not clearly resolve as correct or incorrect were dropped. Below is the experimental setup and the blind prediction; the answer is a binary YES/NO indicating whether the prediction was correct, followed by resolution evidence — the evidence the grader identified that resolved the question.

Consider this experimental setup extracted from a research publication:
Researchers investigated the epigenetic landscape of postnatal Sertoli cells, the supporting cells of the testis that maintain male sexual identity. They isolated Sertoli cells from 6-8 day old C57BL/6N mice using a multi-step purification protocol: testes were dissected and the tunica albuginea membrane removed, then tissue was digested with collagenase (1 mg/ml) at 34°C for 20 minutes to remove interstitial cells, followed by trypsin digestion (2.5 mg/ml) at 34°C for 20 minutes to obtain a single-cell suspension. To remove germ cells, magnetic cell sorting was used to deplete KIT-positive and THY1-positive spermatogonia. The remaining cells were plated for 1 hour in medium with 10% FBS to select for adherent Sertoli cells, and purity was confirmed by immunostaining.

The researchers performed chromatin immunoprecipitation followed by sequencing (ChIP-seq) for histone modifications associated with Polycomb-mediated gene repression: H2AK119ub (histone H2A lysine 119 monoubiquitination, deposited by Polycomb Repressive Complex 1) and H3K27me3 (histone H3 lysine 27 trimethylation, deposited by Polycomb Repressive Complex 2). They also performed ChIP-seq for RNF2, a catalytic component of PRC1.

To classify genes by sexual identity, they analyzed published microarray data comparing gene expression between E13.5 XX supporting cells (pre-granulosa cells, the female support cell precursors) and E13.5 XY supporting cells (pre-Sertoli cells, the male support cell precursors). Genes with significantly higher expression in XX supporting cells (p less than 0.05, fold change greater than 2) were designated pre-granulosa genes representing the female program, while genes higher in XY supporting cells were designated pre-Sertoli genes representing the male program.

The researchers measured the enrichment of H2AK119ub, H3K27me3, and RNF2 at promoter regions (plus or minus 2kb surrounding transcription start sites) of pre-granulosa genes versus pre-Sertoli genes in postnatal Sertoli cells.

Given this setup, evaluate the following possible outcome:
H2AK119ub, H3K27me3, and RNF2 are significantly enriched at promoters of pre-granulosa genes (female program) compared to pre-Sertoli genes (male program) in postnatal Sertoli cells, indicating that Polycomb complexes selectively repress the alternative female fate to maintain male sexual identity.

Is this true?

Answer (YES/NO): YES